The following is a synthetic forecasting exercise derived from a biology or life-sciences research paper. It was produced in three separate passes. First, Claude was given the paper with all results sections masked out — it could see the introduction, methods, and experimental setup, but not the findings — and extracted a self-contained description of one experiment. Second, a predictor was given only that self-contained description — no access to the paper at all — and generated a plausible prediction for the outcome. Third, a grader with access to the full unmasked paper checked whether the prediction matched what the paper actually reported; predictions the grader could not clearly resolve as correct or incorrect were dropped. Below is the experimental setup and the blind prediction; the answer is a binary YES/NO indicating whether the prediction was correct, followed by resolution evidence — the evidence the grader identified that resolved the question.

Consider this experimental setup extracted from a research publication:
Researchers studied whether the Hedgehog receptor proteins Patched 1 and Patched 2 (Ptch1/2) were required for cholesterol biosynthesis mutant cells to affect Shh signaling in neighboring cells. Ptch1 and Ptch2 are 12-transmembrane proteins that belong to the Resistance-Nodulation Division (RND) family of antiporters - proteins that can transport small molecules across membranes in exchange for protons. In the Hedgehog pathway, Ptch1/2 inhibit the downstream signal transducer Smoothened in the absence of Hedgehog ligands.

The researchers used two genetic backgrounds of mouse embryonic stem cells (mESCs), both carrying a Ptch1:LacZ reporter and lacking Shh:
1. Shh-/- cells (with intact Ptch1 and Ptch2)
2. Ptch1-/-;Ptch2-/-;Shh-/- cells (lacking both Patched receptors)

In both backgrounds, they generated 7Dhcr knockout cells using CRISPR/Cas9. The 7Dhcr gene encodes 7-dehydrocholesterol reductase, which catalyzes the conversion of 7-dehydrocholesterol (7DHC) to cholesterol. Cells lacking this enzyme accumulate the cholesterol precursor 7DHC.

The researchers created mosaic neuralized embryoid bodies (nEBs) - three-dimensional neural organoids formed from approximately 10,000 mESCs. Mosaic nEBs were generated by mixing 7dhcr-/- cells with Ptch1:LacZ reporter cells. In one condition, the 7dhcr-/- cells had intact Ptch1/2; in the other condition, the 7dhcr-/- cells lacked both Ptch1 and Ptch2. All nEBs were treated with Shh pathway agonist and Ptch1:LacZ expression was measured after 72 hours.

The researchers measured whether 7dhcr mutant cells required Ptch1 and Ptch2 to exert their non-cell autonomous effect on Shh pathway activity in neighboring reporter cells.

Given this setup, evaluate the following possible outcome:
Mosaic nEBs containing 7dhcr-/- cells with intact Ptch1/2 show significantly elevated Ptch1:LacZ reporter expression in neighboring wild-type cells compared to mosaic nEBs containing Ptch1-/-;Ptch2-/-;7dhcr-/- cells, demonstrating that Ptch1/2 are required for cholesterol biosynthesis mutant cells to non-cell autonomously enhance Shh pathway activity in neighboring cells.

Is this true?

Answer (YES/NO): NO